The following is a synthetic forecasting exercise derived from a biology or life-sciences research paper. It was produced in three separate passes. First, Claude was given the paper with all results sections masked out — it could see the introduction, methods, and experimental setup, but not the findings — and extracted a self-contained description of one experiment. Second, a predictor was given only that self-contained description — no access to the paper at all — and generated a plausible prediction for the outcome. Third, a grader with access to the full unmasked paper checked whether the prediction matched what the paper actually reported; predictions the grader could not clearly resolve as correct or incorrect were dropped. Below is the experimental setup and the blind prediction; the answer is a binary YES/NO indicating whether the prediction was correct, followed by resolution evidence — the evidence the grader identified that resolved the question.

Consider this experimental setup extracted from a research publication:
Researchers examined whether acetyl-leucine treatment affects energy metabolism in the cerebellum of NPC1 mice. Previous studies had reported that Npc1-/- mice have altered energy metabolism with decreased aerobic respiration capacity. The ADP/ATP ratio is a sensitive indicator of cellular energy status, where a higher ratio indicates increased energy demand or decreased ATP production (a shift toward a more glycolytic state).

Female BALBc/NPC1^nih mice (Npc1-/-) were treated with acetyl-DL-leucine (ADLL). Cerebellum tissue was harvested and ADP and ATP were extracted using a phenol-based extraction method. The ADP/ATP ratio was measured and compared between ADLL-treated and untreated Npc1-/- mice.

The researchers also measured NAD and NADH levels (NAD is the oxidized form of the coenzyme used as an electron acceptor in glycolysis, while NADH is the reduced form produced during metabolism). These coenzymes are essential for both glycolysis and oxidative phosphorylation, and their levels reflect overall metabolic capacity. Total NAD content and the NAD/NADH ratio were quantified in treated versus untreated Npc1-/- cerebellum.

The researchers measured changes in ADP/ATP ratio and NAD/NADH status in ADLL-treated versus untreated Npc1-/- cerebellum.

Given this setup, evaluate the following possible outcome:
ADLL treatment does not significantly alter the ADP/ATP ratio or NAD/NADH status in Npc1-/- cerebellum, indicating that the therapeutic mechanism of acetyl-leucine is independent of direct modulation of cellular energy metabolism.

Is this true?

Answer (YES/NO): NO